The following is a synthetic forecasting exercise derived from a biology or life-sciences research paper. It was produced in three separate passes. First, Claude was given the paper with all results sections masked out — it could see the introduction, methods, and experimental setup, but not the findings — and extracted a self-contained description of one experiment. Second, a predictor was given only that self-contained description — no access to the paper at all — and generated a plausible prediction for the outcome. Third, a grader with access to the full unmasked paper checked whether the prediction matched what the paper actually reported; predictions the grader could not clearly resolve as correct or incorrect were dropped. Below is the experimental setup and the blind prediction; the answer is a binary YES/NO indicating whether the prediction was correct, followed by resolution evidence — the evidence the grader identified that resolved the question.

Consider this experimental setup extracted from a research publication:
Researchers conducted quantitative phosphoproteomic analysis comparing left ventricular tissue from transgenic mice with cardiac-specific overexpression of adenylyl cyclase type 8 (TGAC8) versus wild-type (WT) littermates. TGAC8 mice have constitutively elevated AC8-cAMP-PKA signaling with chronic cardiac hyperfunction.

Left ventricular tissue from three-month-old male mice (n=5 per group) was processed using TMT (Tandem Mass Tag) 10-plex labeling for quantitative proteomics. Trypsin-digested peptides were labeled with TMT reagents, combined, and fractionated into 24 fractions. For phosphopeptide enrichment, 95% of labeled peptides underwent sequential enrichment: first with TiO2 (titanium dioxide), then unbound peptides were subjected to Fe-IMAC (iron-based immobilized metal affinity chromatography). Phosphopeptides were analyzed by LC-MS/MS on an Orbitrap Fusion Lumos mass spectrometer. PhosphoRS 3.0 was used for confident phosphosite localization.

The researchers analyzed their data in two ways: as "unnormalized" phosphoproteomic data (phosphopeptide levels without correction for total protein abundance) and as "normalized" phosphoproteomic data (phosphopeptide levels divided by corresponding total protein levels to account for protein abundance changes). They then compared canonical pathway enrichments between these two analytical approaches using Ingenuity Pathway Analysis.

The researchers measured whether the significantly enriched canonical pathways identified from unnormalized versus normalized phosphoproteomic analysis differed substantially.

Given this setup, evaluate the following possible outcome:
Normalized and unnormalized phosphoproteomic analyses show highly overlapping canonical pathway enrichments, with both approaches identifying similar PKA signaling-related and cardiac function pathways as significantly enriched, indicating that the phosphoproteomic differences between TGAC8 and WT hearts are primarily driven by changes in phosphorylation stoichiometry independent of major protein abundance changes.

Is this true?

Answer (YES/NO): YES